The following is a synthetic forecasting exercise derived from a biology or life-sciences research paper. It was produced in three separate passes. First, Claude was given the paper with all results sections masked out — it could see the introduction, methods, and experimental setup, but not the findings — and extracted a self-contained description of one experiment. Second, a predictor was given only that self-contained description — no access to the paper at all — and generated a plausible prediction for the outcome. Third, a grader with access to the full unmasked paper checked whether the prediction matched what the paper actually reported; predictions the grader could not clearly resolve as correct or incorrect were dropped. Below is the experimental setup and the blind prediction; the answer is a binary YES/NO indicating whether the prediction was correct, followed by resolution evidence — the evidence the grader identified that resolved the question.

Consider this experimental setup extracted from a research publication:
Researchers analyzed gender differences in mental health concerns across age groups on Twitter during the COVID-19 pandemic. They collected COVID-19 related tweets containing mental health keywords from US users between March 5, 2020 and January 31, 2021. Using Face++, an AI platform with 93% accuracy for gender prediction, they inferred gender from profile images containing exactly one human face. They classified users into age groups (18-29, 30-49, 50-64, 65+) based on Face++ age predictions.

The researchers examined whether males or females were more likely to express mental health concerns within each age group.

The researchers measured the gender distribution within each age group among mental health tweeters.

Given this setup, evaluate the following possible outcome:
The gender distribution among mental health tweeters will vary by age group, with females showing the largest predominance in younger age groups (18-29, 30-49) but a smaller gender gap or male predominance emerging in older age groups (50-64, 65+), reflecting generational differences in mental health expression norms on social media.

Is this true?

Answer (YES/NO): NO